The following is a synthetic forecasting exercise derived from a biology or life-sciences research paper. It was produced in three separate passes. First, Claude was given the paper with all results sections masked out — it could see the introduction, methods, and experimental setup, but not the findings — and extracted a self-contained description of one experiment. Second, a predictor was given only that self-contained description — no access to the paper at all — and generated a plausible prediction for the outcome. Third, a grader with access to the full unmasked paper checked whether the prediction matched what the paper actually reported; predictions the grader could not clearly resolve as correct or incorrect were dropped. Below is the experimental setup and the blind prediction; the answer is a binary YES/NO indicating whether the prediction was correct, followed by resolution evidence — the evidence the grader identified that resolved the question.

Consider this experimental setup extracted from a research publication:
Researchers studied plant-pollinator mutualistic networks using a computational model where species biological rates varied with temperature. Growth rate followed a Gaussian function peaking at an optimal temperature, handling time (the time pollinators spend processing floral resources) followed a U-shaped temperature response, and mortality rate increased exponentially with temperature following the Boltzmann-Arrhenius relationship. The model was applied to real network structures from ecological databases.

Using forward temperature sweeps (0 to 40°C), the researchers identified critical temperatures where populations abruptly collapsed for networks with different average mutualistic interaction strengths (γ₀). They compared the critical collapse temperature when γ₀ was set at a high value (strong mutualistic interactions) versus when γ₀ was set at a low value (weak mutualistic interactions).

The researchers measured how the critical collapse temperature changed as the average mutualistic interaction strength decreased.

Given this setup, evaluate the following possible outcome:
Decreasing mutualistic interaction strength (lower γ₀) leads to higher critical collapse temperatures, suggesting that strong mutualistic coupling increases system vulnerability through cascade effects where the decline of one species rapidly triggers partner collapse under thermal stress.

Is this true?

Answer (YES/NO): NO